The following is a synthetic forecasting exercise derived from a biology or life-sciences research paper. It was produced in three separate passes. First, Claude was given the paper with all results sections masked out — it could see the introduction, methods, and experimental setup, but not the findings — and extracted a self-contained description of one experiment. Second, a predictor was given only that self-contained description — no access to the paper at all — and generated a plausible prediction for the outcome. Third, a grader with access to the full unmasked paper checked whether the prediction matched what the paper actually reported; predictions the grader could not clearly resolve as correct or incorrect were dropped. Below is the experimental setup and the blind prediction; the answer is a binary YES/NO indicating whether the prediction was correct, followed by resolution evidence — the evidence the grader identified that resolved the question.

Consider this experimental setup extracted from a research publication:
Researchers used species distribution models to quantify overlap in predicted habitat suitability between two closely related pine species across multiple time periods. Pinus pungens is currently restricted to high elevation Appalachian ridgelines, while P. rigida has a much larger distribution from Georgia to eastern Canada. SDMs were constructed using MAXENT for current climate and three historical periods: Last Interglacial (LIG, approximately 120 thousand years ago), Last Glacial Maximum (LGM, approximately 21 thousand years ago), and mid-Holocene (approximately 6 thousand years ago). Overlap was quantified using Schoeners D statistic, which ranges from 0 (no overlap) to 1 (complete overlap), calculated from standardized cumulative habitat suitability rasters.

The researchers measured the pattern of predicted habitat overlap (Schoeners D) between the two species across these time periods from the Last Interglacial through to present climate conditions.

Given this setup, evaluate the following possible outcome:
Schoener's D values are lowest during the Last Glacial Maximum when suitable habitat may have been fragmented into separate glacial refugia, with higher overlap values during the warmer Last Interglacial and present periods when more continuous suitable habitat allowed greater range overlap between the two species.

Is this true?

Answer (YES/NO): YES